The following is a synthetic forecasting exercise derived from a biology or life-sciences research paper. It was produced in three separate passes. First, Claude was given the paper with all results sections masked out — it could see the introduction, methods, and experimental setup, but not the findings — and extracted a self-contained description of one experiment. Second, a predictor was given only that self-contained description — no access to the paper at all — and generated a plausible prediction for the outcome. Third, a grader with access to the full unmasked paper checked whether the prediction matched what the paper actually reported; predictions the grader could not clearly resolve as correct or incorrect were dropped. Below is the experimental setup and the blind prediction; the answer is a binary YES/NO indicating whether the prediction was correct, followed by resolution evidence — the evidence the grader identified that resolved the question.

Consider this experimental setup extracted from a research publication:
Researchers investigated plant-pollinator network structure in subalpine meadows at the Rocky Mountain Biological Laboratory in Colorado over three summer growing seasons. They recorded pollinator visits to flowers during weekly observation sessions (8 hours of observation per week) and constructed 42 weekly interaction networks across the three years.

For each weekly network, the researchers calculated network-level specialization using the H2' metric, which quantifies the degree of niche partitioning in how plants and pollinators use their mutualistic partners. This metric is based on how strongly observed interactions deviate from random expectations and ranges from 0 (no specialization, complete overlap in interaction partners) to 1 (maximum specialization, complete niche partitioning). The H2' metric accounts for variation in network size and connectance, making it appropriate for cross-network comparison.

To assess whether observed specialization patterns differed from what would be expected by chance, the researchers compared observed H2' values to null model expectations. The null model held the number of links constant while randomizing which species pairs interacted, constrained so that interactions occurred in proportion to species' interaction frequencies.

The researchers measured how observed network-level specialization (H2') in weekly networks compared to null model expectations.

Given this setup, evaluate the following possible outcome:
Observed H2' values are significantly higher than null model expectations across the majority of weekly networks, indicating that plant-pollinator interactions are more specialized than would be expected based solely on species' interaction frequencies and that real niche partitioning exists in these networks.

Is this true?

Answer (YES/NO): YES